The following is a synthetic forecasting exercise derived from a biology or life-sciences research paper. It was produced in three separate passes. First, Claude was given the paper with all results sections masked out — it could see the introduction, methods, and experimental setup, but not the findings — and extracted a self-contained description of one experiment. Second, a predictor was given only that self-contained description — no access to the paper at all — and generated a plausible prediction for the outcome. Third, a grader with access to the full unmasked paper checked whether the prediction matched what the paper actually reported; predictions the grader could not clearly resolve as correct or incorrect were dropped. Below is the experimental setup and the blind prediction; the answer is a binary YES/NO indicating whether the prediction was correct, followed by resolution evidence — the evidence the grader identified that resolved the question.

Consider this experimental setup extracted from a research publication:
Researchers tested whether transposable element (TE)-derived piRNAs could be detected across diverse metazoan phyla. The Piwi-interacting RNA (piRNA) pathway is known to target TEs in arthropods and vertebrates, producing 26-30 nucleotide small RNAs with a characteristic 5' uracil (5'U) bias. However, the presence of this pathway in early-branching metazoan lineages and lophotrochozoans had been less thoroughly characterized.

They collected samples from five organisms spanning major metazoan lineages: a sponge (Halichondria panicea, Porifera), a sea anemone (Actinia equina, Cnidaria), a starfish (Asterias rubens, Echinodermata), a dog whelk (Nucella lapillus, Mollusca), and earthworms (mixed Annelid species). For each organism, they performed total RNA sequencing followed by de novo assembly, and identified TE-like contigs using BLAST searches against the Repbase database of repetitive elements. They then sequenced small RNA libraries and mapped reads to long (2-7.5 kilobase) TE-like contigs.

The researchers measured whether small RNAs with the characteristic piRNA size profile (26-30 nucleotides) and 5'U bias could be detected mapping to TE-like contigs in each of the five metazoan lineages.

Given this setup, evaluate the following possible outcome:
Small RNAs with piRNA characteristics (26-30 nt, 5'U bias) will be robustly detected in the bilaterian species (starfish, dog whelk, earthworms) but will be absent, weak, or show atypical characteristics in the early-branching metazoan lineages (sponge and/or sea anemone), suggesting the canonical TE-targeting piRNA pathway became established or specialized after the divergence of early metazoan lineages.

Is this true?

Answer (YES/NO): NO